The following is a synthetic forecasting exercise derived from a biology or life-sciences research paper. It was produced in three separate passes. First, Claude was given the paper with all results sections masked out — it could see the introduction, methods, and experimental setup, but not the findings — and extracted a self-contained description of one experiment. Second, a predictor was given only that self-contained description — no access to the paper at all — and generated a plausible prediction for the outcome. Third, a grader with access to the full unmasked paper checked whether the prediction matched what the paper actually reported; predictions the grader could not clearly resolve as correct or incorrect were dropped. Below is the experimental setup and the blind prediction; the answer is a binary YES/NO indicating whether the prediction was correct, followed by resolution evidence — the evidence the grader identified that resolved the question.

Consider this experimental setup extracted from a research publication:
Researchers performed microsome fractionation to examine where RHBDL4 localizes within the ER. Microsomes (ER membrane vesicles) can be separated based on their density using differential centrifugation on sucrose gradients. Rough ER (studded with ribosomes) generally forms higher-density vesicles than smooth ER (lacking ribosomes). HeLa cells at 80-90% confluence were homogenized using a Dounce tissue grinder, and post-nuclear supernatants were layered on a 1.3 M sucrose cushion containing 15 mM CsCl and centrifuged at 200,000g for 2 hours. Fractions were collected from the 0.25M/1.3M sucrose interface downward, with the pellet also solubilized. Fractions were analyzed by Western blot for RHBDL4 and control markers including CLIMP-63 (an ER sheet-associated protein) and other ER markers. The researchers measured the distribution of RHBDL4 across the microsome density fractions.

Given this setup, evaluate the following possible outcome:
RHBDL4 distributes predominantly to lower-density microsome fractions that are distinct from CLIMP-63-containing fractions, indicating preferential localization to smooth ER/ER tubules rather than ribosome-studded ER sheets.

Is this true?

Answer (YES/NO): NO